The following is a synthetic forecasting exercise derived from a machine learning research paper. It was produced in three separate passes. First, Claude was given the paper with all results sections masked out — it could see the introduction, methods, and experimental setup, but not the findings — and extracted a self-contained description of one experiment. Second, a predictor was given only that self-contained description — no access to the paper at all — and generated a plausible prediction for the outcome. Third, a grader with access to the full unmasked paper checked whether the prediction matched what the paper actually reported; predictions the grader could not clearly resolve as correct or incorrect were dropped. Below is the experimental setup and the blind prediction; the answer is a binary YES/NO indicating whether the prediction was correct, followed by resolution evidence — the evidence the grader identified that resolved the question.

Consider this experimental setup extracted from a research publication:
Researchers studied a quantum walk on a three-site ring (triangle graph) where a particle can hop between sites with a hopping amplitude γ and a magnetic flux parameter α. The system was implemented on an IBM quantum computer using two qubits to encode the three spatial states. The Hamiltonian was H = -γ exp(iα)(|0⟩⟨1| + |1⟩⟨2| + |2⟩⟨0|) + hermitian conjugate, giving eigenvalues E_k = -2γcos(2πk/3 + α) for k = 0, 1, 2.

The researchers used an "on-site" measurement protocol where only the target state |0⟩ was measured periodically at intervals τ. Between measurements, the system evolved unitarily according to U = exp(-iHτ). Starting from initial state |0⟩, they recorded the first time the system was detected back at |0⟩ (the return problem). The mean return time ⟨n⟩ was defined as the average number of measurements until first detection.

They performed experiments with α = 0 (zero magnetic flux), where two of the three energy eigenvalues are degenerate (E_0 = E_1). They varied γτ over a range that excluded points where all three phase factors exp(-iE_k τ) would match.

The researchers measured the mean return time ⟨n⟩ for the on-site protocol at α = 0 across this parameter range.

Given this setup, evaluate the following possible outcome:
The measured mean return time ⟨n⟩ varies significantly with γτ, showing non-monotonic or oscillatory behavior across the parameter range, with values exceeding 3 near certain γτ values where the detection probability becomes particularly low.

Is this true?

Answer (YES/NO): NO